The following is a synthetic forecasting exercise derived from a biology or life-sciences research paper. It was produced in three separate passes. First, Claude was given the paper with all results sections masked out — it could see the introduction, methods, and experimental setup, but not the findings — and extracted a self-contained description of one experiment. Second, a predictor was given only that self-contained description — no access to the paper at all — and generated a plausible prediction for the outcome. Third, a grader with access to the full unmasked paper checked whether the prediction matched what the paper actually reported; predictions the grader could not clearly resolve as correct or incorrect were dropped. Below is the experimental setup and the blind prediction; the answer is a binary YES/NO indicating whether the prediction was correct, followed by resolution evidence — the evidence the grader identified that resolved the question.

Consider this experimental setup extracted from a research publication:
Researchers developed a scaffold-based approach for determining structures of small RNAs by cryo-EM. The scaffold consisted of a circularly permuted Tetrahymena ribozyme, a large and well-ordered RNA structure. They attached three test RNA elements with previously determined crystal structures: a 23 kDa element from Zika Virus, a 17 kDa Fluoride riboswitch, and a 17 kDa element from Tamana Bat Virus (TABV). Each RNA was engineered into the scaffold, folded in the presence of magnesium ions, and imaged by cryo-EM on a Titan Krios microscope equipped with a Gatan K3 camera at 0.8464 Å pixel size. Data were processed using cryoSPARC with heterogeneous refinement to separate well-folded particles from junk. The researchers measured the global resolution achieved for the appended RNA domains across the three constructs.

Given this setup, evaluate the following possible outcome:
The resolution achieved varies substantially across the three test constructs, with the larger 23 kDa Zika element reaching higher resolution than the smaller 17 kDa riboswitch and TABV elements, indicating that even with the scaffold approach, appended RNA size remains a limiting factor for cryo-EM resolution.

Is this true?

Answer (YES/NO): NO